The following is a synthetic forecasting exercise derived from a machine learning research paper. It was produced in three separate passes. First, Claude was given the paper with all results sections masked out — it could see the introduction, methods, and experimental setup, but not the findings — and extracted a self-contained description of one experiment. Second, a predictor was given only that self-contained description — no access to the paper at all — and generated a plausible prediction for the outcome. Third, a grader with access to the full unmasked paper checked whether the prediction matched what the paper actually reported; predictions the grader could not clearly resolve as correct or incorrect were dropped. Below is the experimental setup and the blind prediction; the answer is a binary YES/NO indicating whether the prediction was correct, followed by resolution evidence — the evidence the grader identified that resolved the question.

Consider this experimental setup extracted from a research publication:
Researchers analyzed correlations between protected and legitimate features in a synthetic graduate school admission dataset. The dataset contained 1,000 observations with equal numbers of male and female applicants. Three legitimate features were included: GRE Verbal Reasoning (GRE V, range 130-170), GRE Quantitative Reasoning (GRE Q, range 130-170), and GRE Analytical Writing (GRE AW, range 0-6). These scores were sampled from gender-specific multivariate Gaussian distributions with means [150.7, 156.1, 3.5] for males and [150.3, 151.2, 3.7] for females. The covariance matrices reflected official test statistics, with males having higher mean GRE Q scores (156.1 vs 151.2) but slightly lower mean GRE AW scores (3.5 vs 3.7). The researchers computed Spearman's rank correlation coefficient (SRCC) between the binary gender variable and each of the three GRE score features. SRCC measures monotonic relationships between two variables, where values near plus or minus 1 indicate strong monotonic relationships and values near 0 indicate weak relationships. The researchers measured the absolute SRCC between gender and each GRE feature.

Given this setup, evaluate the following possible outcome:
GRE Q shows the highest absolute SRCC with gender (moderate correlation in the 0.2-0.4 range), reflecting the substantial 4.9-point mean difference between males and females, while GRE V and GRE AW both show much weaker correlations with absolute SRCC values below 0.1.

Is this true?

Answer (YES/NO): NO